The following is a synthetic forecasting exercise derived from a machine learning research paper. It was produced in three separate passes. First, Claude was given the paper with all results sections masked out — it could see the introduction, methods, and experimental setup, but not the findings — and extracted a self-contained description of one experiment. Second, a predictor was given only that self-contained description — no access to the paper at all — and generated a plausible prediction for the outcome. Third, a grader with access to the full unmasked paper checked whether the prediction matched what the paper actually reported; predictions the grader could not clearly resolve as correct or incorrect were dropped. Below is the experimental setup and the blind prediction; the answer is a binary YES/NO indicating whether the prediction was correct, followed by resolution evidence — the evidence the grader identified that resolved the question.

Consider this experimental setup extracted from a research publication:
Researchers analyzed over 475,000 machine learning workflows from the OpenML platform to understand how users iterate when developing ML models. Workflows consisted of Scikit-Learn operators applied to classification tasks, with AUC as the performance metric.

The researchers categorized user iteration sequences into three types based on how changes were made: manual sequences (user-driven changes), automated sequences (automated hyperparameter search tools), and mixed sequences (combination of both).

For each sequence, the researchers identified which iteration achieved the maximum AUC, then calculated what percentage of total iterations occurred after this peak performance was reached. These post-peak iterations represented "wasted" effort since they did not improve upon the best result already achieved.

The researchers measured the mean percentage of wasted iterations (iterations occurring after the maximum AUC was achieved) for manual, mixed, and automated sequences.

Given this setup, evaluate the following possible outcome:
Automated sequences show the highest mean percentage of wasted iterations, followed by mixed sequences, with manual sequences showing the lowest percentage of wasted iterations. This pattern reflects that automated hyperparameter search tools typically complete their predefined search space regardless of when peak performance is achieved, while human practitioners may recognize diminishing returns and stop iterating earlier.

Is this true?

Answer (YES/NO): NO